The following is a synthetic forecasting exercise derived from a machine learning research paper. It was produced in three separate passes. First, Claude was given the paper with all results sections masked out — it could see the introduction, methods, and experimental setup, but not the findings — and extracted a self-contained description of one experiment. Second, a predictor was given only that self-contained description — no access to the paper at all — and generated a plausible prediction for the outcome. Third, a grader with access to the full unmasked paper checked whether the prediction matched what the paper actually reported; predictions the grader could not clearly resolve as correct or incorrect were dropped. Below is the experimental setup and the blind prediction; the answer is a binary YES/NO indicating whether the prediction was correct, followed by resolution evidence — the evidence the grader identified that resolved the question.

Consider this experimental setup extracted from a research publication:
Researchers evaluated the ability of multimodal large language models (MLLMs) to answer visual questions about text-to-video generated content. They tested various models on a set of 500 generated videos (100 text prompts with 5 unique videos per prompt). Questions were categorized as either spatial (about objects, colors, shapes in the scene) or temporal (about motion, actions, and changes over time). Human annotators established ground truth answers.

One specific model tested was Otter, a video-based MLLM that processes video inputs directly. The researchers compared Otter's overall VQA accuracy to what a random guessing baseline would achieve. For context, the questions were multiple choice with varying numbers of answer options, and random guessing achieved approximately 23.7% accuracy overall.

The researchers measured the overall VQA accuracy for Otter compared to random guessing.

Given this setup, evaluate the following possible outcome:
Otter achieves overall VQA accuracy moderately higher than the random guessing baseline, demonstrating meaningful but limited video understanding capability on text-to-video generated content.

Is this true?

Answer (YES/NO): NO